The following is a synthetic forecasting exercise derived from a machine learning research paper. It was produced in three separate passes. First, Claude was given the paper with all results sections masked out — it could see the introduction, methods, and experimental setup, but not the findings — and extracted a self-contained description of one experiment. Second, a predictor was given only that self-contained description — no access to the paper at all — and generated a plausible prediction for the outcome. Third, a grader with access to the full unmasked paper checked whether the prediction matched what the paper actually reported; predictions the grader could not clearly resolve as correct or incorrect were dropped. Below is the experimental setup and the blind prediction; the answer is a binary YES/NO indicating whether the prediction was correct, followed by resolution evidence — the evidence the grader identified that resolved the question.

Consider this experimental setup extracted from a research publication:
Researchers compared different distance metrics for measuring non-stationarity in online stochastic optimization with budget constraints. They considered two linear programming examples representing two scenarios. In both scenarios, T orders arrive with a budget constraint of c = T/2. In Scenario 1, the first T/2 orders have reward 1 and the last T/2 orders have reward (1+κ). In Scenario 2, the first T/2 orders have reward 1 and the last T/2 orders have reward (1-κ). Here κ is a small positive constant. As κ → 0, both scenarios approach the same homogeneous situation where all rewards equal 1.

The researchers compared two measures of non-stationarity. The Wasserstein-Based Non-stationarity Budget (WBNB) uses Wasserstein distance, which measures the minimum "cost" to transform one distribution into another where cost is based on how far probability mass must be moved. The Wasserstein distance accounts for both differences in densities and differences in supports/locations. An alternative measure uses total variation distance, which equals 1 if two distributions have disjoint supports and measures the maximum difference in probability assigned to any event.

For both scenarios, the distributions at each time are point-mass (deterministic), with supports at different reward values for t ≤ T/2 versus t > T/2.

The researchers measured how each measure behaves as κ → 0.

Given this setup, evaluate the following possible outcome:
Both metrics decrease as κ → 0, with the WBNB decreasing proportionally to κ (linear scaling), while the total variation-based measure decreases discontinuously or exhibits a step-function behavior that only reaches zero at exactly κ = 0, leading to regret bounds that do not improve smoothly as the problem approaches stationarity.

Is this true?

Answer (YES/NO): NO